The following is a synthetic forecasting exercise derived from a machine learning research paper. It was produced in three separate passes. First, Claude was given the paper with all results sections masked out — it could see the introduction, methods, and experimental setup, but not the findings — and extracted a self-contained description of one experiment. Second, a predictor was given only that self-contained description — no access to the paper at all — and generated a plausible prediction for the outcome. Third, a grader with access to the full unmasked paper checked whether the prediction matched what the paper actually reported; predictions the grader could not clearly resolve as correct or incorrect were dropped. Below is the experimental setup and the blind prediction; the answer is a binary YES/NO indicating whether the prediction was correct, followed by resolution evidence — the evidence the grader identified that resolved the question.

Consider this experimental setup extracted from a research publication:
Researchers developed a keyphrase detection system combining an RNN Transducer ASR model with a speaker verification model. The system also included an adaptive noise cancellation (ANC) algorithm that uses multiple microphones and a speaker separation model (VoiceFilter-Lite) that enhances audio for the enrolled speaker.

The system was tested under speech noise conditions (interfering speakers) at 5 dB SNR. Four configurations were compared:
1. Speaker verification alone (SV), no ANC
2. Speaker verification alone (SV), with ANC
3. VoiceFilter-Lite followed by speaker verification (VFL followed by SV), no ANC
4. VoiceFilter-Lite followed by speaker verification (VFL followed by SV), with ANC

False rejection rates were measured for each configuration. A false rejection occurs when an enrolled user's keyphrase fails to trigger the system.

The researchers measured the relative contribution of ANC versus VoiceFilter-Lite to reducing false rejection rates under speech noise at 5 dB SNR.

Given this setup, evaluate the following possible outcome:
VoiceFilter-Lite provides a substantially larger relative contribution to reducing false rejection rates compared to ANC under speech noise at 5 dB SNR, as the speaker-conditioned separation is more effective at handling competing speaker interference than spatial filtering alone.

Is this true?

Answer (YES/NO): YES